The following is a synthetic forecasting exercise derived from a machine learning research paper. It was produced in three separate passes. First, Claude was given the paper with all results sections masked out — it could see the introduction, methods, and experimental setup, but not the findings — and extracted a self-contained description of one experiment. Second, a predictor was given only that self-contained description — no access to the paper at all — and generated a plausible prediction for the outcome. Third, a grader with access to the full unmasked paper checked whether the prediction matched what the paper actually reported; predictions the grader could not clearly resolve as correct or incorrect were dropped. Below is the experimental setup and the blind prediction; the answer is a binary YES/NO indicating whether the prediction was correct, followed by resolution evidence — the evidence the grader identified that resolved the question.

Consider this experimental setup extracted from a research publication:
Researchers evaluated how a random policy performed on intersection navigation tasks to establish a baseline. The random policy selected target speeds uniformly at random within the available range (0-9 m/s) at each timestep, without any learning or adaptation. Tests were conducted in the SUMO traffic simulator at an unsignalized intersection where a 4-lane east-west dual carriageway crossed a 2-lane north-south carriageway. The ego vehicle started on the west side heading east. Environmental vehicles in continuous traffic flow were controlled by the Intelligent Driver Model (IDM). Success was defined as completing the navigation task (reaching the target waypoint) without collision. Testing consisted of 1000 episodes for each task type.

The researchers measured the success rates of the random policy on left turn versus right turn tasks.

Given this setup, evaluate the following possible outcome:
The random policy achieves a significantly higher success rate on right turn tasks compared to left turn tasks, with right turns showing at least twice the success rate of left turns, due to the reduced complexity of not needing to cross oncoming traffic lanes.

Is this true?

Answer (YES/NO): NO